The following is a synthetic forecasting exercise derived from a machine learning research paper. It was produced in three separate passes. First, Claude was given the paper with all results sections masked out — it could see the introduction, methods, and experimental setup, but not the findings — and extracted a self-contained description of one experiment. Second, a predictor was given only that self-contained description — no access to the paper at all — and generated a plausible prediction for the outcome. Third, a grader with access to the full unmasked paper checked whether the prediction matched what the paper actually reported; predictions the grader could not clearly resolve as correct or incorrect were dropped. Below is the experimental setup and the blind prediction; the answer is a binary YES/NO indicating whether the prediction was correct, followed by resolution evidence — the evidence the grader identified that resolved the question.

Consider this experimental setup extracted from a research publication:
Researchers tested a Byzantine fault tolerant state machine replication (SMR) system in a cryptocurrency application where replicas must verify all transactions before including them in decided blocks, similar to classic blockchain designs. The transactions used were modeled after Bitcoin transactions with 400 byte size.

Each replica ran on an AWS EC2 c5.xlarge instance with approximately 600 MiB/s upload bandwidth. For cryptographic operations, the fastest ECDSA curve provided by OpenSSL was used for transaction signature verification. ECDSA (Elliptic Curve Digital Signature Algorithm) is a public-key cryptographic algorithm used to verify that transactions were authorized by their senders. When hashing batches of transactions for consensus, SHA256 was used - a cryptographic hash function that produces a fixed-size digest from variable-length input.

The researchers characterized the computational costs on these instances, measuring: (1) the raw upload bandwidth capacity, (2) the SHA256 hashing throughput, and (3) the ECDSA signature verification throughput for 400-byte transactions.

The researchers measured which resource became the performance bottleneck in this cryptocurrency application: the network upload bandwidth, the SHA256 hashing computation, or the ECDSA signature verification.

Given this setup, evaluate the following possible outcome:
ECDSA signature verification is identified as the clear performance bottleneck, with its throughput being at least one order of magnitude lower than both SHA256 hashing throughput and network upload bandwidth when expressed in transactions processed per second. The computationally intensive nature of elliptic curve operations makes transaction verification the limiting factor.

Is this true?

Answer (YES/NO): YES